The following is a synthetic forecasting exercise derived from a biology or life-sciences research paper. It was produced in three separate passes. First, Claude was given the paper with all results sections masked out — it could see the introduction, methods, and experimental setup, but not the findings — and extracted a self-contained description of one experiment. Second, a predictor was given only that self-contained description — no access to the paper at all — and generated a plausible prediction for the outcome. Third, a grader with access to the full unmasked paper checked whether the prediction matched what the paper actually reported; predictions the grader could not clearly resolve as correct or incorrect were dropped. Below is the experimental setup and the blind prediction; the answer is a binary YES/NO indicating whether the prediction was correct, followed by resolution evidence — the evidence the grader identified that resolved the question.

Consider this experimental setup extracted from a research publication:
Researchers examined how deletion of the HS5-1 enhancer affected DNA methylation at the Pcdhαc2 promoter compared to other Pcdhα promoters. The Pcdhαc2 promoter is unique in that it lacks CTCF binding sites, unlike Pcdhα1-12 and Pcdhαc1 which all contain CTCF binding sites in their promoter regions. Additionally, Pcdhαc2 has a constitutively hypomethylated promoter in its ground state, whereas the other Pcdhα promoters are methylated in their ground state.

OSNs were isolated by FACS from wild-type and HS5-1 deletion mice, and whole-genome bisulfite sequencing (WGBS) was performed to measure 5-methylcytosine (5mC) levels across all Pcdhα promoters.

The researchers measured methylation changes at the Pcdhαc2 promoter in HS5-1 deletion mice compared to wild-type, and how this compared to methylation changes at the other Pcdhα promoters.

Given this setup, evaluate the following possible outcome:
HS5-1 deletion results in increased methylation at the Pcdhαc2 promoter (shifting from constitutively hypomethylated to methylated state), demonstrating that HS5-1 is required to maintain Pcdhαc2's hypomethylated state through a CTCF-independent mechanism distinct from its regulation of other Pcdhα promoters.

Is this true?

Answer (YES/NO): NO